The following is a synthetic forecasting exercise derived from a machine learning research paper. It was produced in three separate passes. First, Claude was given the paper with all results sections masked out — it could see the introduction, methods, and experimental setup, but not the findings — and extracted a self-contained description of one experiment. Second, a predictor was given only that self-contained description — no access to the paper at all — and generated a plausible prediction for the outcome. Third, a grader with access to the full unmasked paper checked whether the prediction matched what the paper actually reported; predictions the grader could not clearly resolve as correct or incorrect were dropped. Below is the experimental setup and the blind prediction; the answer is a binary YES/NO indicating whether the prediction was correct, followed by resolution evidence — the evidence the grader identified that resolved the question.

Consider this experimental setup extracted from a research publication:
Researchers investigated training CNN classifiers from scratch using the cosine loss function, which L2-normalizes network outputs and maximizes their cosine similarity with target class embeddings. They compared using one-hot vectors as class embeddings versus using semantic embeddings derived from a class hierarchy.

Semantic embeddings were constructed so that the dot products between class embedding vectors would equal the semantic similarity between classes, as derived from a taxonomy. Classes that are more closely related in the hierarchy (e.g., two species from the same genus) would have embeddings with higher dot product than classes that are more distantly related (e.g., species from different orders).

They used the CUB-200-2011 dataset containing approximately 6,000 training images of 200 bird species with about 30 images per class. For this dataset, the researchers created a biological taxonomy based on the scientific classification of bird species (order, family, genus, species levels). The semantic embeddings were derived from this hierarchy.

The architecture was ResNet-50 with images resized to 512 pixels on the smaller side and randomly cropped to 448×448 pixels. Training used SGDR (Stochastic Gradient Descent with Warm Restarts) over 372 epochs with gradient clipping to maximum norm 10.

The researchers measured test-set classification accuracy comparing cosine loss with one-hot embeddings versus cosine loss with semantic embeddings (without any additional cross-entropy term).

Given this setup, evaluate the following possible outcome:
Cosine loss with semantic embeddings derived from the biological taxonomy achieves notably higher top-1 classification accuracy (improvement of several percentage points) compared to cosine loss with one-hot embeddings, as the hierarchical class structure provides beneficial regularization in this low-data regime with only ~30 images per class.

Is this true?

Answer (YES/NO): NO